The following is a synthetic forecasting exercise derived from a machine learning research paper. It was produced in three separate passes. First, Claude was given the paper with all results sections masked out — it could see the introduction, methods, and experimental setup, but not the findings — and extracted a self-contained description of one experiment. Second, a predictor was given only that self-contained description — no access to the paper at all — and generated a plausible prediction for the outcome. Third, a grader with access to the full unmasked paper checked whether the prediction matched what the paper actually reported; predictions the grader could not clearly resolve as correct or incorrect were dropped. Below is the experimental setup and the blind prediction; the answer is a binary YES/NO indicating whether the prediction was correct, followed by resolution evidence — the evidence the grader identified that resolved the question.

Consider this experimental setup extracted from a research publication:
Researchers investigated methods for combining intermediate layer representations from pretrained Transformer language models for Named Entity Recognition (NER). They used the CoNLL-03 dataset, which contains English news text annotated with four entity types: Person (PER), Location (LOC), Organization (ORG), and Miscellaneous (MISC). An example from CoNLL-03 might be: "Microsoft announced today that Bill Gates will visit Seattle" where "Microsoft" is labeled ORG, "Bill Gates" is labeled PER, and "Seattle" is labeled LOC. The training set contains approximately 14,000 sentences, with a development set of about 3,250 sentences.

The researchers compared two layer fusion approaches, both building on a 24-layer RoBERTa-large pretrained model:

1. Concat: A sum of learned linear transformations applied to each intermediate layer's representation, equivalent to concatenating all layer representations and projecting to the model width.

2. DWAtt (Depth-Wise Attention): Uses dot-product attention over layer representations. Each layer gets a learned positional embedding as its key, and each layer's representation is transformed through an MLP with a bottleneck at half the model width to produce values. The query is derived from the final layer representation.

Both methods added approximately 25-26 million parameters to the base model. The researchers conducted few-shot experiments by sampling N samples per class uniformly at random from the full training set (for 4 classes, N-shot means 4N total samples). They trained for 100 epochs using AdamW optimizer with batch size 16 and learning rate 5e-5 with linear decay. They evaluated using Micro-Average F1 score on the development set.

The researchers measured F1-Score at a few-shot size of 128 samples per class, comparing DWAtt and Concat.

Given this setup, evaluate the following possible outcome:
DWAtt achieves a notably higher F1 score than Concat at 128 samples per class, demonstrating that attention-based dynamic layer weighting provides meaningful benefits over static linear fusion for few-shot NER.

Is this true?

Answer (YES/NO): YES